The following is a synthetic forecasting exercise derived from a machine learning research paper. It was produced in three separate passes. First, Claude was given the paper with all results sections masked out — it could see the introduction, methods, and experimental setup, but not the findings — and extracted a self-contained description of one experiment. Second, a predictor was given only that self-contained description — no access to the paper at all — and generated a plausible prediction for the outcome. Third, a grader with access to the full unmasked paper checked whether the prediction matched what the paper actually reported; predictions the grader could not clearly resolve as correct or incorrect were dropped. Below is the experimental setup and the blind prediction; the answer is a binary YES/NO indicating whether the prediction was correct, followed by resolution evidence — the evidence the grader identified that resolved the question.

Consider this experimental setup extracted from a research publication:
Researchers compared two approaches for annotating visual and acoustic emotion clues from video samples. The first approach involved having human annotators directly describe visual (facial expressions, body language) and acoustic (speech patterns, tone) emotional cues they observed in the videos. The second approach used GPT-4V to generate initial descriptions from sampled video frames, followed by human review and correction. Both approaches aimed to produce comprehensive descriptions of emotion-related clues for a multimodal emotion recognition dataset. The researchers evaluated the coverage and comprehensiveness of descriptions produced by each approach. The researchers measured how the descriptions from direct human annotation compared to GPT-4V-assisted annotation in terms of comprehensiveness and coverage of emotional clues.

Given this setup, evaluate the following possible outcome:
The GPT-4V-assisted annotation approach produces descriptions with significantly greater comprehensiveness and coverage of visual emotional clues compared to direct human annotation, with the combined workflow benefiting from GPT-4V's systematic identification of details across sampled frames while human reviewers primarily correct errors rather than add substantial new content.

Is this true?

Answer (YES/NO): NO